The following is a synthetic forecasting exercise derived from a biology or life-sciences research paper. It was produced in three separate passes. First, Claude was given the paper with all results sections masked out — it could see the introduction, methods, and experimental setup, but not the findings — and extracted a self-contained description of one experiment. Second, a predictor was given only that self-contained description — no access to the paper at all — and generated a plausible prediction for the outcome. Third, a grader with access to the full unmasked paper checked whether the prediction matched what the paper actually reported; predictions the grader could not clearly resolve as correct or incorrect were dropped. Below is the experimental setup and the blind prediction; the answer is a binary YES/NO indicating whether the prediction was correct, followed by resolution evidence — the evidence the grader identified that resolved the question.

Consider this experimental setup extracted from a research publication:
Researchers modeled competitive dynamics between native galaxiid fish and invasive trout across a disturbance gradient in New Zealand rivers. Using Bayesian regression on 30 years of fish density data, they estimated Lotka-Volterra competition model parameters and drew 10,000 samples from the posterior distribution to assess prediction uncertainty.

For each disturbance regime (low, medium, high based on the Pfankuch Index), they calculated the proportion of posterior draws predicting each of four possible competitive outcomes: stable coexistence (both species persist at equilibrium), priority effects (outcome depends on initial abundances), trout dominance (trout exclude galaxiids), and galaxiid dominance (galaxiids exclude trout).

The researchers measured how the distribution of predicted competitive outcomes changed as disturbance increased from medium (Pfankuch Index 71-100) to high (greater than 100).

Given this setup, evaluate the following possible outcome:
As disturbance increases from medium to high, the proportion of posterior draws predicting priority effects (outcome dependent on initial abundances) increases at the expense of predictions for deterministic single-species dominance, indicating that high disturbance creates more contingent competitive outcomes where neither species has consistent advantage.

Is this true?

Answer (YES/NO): NO